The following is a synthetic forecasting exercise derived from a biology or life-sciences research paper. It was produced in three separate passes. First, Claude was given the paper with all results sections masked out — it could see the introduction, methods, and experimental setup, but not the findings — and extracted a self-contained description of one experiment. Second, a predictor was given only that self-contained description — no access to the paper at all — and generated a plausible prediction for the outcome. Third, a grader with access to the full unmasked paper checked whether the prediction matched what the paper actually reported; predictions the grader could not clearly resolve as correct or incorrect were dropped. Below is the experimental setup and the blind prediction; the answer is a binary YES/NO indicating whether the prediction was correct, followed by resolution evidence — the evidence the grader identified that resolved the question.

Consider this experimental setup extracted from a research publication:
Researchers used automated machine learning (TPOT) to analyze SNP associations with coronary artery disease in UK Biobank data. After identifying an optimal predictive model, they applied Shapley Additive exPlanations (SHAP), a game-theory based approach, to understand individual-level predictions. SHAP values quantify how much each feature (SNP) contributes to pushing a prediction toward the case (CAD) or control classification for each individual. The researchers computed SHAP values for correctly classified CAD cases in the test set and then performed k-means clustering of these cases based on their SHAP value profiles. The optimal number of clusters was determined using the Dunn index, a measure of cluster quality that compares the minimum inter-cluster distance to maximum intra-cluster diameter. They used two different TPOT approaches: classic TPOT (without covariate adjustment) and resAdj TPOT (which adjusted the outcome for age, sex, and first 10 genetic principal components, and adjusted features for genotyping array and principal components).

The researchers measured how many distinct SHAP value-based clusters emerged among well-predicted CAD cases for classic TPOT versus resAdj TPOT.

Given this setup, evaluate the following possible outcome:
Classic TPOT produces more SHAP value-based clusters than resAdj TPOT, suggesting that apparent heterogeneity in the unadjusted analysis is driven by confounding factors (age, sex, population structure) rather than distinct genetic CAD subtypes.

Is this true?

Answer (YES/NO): NO